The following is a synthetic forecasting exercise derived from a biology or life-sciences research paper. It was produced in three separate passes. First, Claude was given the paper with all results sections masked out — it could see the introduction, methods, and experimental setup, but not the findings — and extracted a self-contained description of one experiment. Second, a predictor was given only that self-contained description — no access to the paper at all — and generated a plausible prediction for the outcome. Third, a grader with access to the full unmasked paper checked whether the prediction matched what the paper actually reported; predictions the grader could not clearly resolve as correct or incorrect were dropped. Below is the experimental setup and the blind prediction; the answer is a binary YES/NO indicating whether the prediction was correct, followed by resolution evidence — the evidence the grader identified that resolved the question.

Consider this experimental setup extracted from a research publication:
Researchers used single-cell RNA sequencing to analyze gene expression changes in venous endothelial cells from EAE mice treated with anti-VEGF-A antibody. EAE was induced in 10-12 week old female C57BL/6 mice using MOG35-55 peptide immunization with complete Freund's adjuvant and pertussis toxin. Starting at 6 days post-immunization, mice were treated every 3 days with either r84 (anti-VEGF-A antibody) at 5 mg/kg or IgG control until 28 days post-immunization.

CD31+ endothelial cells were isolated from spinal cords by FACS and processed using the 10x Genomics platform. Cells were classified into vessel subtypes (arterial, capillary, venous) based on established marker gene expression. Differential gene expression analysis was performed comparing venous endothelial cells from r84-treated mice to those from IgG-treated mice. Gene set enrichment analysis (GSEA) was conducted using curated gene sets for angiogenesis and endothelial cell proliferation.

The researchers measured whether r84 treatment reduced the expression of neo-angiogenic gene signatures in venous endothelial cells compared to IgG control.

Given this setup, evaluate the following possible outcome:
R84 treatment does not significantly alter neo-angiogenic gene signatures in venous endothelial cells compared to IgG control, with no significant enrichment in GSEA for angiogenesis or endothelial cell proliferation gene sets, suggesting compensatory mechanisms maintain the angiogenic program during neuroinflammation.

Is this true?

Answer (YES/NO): NO